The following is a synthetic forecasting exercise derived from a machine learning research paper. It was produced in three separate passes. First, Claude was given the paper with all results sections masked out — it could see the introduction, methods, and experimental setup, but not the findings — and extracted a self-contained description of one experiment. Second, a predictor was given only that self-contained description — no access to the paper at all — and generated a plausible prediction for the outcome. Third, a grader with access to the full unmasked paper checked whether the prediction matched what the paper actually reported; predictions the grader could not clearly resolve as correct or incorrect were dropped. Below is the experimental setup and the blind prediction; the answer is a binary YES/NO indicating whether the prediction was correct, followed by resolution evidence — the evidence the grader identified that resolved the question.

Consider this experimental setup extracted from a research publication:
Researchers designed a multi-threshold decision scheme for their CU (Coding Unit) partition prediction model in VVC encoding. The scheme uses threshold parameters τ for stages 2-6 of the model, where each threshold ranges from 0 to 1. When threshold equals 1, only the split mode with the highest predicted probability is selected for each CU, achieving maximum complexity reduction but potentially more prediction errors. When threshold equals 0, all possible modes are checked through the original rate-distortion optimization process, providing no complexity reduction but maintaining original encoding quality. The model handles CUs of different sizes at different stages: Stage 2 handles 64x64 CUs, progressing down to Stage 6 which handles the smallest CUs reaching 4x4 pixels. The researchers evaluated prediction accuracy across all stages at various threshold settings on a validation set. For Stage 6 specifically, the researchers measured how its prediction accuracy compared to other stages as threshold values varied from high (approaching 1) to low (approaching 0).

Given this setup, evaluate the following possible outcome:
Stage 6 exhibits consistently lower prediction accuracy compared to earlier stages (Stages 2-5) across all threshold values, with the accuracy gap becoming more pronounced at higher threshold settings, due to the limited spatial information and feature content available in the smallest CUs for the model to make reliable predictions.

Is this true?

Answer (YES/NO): NO